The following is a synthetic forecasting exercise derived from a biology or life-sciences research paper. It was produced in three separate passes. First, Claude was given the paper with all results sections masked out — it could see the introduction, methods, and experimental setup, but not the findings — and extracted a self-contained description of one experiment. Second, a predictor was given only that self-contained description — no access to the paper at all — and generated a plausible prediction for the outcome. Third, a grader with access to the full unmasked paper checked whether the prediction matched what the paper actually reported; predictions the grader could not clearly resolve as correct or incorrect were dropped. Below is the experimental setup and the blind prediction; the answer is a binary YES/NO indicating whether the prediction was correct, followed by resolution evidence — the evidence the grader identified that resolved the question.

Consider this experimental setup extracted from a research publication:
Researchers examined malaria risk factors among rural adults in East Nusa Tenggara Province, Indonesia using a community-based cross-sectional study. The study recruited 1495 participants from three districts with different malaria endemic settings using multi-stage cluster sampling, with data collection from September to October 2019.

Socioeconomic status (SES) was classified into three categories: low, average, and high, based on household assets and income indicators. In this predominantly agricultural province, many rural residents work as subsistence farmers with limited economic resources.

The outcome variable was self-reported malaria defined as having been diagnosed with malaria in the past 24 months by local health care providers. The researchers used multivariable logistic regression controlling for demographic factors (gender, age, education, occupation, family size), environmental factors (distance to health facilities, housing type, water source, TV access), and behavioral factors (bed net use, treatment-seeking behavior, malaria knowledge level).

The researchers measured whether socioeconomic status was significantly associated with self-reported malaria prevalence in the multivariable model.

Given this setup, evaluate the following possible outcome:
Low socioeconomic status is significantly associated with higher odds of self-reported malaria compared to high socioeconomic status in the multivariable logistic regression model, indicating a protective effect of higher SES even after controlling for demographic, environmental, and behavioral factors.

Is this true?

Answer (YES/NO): NO